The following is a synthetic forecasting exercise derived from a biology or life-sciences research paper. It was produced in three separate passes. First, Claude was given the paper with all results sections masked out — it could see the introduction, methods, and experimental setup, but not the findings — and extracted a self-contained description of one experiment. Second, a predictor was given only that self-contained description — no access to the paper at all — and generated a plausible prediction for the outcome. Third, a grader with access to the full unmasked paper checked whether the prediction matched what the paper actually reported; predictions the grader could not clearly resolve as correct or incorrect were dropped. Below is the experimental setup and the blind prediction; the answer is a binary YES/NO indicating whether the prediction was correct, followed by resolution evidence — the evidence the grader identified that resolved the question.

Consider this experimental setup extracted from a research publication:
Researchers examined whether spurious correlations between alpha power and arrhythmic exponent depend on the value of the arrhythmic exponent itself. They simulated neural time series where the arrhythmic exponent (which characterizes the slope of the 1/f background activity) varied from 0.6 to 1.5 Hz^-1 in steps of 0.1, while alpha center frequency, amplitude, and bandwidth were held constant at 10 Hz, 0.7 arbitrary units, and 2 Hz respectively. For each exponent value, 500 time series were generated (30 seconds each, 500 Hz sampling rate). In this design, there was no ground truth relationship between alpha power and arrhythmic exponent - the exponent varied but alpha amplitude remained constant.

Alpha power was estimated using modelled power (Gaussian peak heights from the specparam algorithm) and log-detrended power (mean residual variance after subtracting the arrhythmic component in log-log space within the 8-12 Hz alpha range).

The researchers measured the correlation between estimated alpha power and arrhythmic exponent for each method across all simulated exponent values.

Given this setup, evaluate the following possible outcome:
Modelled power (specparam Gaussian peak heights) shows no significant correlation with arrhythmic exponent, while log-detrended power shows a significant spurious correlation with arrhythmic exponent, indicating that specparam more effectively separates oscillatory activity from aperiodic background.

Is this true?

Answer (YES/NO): YES